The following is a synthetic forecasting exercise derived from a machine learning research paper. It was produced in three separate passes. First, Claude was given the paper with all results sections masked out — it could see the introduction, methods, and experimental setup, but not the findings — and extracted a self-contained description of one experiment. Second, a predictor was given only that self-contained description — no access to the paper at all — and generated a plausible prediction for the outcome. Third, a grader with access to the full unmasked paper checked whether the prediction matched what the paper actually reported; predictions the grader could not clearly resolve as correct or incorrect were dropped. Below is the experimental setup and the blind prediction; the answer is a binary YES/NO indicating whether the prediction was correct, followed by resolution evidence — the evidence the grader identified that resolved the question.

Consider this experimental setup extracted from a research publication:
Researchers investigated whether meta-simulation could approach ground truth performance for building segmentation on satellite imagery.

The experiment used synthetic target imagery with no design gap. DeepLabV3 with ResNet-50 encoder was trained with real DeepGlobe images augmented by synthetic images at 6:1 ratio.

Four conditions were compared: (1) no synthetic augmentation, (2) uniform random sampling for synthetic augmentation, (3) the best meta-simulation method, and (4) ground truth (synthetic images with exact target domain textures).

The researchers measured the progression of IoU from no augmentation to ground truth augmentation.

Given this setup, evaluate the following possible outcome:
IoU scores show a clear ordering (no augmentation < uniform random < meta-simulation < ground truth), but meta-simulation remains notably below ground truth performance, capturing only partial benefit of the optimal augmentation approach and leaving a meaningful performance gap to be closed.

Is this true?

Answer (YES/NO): NO